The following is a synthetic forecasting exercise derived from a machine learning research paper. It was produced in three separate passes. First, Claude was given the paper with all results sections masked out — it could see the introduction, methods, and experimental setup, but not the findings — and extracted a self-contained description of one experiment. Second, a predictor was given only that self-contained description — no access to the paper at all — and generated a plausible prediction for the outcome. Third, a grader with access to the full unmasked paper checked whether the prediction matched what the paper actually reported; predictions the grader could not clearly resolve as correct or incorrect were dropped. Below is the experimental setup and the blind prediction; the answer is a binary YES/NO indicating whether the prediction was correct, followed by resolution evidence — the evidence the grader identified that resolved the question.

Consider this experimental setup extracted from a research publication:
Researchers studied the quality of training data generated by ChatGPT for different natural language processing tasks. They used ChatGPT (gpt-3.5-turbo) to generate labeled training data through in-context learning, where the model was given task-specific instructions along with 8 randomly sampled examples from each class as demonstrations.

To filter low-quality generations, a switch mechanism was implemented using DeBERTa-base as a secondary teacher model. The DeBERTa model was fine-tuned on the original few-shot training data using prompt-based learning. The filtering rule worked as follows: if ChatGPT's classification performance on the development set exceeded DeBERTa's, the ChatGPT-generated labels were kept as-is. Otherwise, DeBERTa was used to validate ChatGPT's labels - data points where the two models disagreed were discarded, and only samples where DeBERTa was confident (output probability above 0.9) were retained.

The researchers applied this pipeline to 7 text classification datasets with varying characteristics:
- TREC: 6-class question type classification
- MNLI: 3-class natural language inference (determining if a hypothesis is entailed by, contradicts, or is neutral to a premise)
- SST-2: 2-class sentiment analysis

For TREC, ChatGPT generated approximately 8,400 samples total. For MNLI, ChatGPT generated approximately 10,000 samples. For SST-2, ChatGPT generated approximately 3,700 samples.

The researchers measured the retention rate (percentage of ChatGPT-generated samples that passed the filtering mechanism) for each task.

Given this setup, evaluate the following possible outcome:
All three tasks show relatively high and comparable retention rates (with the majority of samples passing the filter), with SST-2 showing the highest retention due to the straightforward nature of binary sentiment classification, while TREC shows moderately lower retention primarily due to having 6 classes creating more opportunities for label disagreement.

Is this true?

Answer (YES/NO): NO